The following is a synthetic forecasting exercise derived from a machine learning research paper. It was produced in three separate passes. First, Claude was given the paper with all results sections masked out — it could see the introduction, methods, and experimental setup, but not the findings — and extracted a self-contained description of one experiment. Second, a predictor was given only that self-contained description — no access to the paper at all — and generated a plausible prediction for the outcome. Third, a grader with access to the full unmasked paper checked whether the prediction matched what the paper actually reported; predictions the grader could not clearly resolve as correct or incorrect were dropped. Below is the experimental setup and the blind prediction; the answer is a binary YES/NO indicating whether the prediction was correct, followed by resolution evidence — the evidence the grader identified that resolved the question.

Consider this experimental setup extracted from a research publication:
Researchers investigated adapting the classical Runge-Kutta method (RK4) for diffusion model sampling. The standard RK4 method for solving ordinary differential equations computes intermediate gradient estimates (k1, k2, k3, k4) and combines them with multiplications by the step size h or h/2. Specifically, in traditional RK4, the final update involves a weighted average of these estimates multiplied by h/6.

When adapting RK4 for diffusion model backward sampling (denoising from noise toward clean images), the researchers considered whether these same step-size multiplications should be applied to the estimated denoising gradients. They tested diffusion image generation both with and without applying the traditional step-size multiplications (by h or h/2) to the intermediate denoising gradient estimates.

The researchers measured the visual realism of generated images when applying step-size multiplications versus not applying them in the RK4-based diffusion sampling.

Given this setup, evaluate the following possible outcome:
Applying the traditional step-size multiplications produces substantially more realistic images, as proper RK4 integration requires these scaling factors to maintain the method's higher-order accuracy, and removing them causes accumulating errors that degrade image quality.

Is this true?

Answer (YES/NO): NO